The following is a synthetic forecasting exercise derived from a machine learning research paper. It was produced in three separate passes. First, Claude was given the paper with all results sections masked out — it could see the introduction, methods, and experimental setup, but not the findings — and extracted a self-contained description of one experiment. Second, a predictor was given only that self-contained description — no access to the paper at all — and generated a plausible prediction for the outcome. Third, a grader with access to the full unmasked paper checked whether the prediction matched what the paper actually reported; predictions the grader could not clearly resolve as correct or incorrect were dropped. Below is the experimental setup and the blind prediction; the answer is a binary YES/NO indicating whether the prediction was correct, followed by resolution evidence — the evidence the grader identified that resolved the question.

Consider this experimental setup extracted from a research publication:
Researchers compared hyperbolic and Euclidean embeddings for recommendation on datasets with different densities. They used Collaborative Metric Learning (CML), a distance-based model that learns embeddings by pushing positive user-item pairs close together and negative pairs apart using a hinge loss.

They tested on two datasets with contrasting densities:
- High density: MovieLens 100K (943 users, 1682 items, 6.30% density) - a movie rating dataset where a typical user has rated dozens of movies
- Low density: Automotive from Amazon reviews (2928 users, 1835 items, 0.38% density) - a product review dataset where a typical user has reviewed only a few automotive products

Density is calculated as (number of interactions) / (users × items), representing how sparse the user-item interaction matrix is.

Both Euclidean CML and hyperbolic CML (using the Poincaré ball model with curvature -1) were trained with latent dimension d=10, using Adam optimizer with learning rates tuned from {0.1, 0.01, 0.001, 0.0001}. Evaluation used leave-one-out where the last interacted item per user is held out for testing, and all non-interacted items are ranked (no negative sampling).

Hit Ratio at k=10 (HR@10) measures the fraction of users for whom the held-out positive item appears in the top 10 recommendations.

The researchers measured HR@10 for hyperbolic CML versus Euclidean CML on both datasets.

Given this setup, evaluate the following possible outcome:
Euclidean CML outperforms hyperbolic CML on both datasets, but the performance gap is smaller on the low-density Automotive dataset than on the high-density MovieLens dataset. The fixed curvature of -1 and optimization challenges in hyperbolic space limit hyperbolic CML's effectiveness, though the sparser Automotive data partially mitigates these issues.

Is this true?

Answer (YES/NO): NO